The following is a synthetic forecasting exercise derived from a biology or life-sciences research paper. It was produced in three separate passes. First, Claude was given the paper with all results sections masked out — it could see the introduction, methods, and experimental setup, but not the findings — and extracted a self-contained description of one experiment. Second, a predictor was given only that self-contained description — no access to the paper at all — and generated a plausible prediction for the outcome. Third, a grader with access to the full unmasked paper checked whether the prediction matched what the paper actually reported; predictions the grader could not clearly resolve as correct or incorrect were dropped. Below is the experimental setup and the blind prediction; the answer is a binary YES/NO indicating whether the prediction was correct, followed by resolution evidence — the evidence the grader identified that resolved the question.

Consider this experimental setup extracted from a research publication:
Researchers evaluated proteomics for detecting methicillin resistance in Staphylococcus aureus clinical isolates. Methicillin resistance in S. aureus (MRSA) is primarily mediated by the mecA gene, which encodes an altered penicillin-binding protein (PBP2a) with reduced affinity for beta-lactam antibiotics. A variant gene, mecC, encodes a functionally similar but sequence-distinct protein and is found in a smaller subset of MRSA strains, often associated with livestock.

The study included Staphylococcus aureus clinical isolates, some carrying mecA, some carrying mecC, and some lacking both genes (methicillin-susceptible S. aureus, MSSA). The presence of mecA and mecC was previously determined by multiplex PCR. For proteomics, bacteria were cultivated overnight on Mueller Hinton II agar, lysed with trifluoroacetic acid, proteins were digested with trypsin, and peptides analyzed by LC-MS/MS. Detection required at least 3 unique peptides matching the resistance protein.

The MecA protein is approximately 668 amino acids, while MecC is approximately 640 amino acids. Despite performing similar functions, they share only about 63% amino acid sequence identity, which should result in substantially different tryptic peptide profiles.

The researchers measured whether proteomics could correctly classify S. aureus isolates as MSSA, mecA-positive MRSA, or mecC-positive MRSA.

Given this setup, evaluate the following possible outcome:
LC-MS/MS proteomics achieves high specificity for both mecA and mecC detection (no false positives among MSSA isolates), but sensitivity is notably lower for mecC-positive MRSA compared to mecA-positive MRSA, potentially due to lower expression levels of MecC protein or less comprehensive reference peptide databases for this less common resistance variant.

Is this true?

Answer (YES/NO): NO